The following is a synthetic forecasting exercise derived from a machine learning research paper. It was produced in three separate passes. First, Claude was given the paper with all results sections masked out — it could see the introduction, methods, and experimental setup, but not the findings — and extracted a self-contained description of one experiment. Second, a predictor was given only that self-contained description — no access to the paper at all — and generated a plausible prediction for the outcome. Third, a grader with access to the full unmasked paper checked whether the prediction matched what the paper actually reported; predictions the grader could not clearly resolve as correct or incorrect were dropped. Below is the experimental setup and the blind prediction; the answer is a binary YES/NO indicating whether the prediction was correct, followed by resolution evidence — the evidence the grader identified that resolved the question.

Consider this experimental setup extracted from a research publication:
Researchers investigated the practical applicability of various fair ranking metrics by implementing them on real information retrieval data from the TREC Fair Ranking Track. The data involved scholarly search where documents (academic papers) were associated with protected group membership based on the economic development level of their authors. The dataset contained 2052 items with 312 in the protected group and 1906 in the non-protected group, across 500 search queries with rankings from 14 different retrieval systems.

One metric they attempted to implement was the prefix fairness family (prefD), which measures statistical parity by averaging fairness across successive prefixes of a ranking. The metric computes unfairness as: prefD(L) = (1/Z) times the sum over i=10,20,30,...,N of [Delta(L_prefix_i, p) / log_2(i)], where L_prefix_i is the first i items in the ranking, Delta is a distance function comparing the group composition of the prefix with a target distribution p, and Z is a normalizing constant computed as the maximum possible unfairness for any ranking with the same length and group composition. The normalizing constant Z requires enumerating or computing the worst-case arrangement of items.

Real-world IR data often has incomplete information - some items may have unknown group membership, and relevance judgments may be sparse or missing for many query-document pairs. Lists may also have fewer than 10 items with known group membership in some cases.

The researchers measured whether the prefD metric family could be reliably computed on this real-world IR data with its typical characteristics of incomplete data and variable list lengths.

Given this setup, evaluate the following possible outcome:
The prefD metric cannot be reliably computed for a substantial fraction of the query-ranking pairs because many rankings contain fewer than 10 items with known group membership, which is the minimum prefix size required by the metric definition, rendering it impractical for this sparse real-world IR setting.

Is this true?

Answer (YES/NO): NO